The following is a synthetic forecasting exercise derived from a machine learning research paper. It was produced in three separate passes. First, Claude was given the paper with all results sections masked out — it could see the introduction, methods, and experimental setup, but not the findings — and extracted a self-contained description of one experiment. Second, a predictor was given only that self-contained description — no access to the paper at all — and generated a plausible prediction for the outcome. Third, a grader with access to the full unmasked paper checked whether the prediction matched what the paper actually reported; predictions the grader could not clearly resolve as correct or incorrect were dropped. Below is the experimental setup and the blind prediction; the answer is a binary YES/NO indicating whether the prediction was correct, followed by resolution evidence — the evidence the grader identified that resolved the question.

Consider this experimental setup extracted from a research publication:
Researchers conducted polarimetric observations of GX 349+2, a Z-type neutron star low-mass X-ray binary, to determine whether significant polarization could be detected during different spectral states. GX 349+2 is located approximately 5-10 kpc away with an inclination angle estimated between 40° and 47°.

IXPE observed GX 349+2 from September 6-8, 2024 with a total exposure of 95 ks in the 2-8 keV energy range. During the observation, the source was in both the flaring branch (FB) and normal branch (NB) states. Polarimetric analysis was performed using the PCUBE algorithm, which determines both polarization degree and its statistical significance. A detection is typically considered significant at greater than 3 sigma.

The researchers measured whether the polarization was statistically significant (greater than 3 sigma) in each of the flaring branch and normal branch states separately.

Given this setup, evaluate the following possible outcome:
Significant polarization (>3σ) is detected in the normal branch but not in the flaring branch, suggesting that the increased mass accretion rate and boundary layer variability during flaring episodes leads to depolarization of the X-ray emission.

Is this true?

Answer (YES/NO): NO